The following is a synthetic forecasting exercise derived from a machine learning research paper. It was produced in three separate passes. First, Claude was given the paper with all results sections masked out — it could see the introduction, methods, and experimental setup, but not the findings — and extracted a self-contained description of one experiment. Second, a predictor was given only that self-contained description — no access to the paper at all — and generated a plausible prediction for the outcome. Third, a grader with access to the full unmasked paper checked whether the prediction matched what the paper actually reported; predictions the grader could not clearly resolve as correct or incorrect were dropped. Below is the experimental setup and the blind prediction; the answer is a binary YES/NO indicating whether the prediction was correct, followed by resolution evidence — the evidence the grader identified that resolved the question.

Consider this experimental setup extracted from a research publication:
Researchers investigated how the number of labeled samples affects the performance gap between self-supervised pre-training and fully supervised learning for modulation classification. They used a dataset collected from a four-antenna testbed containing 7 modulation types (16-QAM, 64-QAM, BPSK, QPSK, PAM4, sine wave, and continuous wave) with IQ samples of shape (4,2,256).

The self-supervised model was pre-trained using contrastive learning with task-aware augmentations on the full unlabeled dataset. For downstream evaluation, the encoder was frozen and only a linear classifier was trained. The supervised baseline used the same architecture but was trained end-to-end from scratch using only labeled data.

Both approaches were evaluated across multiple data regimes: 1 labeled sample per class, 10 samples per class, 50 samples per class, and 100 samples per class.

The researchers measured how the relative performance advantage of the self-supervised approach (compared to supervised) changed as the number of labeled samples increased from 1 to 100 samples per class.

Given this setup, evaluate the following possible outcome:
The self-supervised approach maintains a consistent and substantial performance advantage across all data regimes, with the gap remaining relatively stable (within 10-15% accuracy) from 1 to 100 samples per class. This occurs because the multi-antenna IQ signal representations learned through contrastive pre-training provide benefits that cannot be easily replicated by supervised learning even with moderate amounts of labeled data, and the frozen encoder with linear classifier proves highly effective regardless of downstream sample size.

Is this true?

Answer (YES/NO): NO